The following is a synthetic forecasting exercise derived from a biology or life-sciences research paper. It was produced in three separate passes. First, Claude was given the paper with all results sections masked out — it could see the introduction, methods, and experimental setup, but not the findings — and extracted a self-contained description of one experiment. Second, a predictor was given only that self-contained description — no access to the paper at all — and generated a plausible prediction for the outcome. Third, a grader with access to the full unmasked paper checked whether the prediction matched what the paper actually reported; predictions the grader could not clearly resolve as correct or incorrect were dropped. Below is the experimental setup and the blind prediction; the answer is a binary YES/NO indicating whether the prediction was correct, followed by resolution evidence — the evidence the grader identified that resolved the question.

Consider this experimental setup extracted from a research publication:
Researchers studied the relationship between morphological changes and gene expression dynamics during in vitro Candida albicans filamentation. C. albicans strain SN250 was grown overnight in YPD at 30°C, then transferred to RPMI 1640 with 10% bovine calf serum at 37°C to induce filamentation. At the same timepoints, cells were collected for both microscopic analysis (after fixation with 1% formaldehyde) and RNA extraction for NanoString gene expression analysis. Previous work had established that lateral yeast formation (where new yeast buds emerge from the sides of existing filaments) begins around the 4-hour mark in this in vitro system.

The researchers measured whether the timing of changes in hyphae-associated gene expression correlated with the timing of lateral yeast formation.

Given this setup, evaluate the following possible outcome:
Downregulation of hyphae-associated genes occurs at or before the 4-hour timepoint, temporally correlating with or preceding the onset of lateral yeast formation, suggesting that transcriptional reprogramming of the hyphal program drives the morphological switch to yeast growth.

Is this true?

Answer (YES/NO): YES